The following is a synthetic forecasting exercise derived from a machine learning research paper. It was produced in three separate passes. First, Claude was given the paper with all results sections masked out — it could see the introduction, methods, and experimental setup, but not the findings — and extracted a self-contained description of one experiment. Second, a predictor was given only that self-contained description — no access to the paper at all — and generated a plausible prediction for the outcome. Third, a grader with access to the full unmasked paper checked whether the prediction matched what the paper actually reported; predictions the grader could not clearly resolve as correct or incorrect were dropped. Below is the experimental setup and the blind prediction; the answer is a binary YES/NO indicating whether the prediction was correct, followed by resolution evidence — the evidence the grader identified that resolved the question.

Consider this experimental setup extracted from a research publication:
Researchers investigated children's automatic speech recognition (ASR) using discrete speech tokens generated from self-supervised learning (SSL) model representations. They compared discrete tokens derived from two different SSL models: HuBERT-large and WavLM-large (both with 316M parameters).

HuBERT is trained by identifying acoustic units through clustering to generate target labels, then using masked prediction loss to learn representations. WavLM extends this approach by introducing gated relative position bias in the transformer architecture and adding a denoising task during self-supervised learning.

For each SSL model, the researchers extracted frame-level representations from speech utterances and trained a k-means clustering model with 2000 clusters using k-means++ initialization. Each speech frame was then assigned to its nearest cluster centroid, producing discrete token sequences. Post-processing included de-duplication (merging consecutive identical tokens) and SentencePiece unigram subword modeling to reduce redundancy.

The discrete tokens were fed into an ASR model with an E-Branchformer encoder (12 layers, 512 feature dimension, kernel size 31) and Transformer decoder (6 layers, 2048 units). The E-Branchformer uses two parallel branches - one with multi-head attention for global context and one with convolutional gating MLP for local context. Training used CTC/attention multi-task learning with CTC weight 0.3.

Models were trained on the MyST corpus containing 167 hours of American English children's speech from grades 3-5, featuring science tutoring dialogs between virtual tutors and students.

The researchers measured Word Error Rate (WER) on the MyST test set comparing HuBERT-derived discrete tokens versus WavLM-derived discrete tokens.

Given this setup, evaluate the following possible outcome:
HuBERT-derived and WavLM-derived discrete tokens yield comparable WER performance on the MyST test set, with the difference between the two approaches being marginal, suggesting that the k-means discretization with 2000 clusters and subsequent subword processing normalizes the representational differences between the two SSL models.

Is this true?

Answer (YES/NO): NO